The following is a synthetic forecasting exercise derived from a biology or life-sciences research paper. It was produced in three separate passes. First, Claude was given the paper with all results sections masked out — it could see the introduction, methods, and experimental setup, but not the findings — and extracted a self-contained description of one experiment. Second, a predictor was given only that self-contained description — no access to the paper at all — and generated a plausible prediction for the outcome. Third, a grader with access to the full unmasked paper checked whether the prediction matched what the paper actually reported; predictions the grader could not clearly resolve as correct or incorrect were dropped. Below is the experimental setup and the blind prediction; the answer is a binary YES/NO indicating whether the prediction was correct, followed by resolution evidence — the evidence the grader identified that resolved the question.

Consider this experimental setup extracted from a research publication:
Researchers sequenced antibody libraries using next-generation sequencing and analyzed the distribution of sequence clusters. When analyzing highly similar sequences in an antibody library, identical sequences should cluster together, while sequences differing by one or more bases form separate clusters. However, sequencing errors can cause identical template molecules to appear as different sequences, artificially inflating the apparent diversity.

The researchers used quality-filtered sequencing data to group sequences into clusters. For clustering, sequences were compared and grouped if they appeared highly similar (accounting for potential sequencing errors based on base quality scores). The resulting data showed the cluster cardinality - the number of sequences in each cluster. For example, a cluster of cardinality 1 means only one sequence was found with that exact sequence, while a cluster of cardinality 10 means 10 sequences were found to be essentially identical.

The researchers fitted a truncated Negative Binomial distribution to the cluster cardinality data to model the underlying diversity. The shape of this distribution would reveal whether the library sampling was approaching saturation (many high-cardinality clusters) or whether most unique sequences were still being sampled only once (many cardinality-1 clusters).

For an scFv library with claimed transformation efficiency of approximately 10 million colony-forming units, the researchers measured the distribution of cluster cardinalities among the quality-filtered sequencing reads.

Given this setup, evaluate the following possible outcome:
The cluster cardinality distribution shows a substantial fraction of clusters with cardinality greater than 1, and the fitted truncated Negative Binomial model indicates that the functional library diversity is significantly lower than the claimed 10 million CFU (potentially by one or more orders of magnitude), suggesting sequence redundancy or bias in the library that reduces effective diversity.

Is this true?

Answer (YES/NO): NO